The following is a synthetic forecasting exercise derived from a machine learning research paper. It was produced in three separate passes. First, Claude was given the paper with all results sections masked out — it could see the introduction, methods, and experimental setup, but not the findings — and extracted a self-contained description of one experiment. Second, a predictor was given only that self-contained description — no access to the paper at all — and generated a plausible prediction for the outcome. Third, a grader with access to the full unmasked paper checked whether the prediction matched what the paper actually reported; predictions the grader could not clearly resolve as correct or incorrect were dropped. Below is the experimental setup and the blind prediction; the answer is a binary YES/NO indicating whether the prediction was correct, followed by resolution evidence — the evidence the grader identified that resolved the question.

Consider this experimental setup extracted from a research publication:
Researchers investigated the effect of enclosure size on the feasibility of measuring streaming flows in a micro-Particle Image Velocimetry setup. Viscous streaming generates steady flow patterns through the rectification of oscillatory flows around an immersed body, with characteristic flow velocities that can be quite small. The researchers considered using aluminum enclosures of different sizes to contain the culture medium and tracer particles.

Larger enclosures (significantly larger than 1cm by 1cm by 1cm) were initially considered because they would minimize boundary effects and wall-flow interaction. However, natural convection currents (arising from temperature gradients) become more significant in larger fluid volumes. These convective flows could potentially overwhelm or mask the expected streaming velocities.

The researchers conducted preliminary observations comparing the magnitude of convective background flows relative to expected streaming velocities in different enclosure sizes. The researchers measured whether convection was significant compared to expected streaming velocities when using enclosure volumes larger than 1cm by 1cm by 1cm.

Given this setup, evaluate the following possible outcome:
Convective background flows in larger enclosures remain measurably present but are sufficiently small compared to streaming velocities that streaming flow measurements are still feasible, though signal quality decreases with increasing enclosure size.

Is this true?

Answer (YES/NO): NO